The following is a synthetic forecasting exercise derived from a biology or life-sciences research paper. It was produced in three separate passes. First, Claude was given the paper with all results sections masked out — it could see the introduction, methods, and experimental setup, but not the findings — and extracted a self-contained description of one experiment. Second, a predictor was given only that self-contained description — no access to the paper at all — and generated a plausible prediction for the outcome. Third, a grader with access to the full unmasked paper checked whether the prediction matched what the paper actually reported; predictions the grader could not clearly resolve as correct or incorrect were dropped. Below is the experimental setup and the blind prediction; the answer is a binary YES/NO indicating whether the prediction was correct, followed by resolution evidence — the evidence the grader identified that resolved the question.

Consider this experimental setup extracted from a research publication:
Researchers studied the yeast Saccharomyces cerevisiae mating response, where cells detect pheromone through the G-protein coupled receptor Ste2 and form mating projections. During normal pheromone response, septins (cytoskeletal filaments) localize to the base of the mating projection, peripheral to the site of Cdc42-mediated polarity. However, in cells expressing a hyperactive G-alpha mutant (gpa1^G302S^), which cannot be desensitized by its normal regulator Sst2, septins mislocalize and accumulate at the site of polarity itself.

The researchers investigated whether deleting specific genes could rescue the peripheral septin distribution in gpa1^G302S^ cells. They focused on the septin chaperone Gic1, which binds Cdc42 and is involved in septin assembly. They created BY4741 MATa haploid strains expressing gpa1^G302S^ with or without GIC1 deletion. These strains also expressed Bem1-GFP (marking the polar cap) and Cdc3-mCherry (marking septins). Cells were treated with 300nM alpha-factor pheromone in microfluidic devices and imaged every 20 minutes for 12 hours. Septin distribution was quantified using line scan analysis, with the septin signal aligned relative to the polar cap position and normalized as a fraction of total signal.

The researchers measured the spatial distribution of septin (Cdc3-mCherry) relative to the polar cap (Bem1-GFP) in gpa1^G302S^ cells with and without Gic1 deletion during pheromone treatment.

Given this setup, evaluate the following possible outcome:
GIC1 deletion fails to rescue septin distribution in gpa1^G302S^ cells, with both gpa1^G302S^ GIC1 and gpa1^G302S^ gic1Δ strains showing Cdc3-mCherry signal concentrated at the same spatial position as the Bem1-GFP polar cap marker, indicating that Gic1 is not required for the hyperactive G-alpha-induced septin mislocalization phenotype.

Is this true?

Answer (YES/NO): NO